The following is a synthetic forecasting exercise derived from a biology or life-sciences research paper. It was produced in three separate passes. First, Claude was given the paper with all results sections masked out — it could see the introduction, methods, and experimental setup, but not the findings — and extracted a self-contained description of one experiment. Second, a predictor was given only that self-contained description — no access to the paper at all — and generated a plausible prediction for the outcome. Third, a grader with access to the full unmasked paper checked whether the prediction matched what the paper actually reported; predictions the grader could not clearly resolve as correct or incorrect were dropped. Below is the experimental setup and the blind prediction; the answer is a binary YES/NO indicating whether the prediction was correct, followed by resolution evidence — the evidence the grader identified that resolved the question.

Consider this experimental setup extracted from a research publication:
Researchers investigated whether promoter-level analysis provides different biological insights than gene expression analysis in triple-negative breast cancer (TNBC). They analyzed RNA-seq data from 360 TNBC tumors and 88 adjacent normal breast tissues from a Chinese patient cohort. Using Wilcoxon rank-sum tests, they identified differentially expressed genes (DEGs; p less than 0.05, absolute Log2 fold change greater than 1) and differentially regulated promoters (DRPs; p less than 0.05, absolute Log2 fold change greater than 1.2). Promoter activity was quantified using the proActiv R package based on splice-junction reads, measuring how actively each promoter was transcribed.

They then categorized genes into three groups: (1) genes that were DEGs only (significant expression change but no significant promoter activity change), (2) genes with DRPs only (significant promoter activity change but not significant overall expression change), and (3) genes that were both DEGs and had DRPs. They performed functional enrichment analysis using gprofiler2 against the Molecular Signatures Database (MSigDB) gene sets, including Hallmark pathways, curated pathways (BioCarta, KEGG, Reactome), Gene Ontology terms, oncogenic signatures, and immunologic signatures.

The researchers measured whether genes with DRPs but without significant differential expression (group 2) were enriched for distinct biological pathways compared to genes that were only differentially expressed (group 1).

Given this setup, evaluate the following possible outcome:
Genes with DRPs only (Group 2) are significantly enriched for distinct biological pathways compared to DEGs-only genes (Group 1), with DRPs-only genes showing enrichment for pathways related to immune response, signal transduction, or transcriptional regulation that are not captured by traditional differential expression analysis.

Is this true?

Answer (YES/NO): YES